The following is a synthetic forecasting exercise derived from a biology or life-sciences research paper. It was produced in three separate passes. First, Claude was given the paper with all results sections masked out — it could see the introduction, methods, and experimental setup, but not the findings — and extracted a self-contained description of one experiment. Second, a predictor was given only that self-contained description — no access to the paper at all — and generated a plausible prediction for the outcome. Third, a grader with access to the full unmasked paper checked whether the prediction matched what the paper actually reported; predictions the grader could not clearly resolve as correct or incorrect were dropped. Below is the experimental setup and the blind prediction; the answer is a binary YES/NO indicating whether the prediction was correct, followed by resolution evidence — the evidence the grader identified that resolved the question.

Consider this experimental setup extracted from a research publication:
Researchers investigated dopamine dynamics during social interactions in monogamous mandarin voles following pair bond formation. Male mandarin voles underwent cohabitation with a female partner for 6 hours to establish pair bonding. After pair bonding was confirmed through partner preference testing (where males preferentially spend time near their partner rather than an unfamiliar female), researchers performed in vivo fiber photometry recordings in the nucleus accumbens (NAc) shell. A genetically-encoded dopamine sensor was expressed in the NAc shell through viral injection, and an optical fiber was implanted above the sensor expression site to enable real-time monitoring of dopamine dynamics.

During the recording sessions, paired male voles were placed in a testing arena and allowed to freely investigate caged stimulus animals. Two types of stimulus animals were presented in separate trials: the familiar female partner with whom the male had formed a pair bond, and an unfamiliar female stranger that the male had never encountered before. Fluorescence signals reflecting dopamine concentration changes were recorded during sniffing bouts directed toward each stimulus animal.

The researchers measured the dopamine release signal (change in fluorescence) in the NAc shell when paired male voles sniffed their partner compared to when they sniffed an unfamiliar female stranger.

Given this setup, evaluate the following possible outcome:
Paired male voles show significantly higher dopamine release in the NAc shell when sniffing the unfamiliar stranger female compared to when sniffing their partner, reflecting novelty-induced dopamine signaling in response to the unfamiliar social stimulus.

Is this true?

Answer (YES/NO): NO